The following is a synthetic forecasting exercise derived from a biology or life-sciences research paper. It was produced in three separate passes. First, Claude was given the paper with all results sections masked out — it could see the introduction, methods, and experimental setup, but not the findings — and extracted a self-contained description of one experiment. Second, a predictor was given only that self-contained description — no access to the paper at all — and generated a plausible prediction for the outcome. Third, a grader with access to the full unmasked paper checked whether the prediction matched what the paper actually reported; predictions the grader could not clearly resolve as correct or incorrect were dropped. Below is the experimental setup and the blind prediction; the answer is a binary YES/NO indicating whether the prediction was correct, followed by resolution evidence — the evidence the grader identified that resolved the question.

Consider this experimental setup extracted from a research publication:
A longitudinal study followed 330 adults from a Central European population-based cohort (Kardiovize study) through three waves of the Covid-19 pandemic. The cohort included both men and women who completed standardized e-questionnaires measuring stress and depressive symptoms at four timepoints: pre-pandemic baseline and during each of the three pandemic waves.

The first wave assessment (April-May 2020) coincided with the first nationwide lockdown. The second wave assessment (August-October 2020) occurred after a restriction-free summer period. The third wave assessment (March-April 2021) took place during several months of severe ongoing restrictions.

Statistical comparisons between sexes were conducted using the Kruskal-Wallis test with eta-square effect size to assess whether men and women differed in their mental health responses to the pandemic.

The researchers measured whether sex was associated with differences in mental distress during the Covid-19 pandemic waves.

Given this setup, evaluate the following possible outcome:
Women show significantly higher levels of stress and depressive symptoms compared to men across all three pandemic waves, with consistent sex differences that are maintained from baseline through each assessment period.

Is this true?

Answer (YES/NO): YES